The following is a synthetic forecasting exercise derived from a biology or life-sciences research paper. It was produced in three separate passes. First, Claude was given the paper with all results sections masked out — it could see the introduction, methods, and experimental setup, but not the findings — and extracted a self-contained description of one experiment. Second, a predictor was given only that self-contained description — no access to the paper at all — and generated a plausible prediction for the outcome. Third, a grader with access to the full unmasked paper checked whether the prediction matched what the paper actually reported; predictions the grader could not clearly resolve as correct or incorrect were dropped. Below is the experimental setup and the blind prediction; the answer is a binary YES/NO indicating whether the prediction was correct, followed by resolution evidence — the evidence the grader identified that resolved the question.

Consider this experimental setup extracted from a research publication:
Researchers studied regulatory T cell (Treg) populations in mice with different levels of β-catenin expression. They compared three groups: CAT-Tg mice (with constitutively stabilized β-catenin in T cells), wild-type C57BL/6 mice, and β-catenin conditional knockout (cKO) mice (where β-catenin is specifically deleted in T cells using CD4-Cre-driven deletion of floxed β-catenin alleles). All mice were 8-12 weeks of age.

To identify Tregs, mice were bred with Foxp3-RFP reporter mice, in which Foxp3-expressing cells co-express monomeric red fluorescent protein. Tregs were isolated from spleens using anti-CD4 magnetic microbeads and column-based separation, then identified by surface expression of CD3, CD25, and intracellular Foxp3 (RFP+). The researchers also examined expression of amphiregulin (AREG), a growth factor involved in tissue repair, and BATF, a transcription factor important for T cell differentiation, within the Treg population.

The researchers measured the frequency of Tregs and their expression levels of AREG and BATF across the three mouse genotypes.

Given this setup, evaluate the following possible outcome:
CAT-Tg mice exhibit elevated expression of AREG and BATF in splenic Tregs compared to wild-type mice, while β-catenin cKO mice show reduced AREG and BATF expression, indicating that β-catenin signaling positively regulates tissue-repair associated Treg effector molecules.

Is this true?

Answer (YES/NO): NO